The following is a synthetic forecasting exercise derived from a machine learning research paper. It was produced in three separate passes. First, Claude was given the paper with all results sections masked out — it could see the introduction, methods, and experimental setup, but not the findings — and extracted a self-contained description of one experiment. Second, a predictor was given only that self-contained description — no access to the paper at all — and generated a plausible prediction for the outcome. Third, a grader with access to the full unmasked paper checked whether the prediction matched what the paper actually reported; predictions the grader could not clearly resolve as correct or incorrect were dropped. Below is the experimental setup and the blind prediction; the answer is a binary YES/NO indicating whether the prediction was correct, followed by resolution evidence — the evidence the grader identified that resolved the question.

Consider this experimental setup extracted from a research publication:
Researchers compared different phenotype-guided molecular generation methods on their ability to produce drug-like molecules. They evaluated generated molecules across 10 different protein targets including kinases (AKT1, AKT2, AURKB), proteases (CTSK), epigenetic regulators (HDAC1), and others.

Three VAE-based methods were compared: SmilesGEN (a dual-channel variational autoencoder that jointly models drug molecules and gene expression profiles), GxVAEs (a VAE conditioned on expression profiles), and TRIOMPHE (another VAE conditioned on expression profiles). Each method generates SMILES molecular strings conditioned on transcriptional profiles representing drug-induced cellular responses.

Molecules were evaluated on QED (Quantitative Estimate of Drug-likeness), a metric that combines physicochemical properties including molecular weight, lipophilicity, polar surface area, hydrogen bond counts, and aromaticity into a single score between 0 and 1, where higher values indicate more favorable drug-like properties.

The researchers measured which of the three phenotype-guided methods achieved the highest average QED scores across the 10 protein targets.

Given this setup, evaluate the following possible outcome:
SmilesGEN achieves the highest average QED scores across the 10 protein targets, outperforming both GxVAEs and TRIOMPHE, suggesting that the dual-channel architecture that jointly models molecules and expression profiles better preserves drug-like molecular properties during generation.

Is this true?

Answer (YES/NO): NO